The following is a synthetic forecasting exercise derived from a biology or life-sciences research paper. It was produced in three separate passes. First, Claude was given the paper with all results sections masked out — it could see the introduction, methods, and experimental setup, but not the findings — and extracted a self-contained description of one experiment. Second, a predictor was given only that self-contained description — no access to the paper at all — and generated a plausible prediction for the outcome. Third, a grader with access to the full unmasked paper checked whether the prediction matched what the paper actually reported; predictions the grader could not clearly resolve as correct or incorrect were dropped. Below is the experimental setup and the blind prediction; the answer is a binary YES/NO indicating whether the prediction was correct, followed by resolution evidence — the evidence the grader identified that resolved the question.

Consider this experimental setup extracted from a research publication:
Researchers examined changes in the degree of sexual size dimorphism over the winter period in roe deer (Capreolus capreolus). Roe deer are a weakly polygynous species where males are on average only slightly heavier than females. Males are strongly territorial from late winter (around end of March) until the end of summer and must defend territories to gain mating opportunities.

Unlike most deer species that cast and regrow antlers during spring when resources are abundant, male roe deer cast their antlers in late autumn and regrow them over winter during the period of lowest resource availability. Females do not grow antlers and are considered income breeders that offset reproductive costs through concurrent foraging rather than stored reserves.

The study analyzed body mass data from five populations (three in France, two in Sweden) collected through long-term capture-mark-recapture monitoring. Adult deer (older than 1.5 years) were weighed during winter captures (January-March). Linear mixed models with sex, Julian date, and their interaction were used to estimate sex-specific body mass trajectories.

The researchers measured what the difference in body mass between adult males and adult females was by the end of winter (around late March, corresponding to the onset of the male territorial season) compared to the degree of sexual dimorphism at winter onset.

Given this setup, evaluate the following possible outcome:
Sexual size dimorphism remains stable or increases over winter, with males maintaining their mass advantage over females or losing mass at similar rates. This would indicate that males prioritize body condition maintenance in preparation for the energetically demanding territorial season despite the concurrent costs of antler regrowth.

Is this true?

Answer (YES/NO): NO